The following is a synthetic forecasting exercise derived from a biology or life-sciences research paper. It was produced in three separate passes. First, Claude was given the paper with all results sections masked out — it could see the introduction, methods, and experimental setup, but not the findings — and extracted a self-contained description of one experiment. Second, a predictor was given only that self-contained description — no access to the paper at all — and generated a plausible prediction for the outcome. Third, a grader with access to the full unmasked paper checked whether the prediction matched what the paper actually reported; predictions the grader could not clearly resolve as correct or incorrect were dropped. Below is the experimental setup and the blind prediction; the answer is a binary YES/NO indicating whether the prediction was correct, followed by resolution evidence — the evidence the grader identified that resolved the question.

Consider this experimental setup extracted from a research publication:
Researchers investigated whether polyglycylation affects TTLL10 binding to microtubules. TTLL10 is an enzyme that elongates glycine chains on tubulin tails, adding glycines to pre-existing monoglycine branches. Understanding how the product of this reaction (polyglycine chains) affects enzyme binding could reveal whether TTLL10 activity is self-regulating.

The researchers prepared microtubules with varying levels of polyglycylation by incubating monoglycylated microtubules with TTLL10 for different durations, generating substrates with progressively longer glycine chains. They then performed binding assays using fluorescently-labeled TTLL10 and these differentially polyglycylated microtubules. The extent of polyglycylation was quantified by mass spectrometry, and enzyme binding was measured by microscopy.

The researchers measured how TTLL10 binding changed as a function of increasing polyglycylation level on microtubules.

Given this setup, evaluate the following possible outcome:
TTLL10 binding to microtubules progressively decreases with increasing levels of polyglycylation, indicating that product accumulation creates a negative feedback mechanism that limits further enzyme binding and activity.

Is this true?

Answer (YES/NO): YES